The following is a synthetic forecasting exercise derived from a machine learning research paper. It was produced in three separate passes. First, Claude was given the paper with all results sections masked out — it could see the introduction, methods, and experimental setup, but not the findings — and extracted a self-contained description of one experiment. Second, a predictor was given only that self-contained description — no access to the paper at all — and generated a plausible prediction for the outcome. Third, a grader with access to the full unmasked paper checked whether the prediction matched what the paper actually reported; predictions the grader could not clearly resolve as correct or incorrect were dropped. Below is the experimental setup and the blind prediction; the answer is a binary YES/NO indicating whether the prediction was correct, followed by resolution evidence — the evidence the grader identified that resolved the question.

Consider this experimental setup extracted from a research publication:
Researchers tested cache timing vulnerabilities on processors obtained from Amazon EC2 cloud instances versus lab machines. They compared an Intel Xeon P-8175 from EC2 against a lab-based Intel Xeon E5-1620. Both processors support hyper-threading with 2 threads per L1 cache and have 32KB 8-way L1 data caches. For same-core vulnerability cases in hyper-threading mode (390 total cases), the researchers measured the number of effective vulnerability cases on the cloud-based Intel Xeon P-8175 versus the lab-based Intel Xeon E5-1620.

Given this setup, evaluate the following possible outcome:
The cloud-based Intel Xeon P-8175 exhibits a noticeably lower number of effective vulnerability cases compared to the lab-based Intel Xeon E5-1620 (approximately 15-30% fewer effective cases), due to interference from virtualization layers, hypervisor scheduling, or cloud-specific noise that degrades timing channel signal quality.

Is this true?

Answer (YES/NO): NO